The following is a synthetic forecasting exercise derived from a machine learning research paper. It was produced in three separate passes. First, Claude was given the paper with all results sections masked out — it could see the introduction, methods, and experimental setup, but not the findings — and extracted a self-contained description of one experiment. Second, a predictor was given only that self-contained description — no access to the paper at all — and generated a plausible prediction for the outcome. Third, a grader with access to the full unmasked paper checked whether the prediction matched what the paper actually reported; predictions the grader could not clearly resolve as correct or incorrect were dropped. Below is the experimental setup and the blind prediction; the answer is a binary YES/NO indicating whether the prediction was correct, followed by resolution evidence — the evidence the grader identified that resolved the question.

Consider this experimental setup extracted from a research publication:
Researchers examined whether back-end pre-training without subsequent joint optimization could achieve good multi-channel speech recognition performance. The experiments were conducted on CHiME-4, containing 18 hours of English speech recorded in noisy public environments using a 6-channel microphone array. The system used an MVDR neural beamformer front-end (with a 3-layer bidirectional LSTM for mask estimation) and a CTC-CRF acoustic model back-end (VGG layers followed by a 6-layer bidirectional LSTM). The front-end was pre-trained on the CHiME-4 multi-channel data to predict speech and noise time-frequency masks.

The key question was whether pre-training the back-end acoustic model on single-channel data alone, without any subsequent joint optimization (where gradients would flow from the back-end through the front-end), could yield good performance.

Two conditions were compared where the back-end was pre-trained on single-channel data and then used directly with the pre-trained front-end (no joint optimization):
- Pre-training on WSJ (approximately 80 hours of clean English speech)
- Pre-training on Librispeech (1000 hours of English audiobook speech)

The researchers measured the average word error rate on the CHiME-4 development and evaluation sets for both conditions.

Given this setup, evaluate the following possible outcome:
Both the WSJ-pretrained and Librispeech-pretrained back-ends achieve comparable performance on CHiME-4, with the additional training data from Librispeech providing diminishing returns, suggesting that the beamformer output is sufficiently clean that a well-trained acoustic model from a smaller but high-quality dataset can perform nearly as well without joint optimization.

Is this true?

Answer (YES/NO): NO